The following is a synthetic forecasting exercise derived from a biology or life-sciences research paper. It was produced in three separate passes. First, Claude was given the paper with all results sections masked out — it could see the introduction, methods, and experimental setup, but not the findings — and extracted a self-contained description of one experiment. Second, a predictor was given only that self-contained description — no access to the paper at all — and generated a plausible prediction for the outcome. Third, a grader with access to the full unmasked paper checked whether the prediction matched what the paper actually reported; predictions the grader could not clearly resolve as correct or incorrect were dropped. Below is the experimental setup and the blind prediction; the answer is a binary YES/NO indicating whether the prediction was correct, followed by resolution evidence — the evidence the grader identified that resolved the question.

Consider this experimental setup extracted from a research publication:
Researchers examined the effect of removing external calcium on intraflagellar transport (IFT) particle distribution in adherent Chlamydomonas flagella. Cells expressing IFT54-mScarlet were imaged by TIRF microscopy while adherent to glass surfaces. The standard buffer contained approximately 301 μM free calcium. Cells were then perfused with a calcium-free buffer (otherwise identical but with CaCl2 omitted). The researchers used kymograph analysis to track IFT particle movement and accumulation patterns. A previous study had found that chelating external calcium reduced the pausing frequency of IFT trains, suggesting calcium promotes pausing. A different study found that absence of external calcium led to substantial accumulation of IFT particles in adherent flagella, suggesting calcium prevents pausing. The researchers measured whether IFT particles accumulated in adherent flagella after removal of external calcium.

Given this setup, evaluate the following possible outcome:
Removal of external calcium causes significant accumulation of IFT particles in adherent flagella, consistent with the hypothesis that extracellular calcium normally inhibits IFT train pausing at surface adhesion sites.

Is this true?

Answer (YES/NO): YES